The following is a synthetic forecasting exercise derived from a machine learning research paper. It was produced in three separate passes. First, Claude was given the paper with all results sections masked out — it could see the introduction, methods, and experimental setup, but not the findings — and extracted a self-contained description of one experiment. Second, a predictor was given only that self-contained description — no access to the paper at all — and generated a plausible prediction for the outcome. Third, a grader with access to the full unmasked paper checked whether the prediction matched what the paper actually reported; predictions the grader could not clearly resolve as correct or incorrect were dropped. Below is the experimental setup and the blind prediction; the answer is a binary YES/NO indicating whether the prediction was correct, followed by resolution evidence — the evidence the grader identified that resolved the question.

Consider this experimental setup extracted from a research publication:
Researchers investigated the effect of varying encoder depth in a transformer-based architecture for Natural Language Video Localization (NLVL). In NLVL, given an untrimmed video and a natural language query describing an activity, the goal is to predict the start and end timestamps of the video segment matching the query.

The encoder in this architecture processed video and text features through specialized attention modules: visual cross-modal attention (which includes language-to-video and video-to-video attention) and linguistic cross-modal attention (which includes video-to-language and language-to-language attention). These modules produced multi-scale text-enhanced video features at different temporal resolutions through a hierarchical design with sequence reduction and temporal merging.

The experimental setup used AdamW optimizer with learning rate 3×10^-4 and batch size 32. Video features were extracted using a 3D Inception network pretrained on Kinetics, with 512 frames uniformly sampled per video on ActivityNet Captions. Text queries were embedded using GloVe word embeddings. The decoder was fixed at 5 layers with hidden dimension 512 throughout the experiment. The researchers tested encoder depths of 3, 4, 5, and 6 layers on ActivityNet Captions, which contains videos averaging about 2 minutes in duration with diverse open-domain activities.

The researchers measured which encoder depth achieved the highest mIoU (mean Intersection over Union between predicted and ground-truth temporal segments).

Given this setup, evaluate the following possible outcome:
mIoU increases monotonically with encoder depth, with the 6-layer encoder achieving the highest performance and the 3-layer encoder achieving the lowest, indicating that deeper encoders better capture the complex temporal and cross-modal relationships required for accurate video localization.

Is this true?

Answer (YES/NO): NO